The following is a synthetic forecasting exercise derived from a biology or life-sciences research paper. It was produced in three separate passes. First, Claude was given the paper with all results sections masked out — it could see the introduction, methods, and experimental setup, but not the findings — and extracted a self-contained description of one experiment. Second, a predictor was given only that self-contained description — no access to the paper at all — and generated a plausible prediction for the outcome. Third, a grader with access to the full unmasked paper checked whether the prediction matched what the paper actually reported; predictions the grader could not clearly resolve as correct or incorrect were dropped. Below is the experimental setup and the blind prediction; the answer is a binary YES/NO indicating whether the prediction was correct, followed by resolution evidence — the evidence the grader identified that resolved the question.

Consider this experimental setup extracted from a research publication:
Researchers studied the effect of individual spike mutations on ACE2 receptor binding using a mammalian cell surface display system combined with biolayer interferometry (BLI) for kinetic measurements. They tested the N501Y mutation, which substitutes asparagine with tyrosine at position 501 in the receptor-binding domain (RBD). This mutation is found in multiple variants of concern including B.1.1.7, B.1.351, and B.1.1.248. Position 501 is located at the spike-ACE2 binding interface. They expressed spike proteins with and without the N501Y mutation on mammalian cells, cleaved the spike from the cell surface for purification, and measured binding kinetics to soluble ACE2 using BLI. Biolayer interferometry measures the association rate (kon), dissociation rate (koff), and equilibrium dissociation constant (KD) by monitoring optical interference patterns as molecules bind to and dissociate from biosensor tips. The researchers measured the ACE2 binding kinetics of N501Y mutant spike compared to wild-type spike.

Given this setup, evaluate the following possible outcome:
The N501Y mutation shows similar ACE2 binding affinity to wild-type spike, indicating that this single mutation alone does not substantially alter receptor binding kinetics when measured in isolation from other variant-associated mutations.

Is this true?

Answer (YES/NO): NO